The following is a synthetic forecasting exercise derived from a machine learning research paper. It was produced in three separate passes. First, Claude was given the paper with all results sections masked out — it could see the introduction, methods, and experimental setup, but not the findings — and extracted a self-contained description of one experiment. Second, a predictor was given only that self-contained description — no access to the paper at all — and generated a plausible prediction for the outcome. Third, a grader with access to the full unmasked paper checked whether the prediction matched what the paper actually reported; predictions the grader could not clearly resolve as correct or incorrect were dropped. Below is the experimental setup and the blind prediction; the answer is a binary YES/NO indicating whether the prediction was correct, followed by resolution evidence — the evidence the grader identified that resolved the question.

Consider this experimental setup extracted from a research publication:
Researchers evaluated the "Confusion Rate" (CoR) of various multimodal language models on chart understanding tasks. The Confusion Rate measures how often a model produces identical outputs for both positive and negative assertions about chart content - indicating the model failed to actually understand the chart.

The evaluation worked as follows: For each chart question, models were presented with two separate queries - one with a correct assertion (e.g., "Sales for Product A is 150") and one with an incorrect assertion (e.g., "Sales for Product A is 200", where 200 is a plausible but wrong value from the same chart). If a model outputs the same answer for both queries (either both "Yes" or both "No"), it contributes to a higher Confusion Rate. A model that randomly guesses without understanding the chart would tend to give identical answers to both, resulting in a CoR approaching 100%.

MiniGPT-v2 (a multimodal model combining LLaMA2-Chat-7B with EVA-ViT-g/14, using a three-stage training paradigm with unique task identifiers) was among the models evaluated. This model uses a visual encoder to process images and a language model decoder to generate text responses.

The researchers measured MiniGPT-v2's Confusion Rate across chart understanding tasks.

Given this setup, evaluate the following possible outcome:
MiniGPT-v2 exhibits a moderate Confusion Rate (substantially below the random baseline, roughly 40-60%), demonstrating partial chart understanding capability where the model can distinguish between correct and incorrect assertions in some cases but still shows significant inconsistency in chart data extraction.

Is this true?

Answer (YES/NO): YES